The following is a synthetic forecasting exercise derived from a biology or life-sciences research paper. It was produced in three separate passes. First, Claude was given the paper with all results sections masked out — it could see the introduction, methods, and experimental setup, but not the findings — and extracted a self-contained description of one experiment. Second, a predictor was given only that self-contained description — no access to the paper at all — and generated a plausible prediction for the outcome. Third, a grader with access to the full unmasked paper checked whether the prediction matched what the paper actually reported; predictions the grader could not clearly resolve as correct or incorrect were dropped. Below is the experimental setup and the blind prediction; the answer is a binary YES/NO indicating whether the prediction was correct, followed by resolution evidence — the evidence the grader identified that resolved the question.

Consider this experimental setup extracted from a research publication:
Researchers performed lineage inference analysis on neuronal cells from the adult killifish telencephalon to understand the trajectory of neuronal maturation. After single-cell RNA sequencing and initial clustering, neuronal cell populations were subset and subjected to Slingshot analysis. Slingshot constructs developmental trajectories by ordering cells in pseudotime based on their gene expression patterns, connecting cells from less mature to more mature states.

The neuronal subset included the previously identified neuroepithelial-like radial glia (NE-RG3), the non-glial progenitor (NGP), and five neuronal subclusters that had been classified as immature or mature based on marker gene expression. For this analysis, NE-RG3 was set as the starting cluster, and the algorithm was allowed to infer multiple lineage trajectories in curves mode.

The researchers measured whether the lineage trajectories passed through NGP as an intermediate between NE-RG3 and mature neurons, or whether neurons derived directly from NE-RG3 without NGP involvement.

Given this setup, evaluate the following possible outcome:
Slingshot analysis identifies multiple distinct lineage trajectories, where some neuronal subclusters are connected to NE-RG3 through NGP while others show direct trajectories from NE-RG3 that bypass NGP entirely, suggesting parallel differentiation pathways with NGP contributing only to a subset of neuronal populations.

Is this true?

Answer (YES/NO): NO